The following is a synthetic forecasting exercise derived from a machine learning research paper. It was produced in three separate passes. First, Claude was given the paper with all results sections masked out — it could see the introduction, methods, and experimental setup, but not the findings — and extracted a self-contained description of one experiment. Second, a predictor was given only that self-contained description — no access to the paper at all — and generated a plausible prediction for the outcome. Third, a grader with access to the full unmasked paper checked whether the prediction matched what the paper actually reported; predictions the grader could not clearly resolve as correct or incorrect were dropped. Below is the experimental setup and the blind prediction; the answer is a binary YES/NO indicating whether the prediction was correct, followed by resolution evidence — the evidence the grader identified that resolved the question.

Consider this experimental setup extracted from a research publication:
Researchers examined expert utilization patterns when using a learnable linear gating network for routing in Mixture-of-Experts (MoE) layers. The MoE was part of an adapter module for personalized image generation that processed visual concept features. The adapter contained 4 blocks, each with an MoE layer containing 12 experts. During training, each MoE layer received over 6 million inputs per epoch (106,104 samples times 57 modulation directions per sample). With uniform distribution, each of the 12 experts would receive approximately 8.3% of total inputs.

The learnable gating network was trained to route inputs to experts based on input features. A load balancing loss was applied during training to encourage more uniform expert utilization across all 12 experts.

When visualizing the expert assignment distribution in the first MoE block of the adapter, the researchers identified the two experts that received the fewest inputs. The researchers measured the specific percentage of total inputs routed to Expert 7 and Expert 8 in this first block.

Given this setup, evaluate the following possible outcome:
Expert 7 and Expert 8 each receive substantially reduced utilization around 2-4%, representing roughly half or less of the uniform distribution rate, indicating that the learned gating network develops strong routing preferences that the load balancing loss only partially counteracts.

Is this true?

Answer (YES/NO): YES